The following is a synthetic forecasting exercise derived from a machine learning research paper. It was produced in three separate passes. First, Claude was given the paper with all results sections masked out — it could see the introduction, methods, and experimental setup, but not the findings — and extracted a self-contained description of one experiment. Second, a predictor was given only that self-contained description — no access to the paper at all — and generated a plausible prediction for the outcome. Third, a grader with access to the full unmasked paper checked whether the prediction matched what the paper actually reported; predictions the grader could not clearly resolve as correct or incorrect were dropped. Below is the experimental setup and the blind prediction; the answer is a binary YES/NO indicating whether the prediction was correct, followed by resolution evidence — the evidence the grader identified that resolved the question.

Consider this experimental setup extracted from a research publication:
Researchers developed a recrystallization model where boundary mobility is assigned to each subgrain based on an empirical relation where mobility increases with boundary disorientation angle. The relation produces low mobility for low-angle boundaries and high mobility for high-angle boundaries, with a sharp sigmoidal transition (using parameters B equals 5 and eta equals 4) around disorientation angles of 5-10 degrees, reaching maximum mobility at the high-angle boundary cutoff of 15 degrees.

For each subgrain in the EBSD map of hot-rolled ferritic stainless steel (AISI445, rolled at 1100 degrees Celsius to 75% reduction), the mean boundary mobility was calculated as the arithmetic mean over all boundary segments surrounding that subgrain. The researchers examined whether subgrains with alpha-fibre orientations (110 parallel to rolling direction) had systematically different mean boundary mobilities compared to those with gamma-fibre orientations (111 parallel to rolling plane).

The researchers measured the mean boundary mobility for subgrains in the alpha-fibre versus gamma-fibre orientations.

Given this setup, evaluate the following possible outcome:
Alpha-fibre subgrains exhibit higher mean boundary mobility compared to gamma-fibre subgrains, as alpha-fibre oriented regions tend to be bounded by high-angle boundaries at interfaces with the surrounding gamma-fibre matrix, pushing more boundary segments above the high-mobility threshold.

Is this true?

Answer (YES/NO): NO